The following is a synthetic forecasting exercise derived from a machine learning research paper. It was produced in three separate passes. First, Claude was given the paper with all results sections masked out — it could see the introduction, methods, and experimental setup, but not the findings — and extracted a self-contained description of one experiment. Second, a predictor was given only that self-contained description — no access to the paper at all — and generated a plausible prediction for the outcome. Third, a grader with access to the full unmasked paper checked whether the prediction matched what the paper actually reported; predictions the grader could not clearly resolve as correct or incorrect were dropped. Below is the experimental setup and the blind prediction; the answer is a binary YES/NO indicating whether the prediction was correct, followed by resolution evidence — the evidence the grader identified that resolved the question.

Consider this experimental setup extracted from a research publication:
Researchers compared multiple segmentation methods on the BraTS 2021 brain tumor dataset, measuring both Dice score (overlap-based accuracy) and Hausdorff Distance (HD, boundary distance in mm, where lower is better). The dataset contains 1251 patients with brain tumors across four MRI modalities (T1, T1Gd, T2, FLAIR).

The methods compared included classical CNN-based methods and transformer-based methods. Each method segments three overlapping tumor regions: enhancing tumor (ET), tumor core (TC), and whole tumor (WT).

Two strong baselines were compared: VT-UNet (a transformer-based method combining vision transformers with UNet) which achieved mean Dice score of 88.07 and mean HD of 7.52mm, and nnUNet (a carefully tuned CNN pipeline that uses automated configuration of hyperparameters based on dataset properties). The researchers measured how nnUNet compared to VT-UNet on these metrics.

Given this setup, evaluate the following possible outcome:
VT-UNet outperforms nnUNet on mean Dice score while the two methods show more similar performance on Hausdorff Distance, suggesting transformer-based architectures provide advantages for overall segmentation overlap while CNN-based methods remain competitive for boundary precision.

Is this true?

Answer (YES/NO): NO